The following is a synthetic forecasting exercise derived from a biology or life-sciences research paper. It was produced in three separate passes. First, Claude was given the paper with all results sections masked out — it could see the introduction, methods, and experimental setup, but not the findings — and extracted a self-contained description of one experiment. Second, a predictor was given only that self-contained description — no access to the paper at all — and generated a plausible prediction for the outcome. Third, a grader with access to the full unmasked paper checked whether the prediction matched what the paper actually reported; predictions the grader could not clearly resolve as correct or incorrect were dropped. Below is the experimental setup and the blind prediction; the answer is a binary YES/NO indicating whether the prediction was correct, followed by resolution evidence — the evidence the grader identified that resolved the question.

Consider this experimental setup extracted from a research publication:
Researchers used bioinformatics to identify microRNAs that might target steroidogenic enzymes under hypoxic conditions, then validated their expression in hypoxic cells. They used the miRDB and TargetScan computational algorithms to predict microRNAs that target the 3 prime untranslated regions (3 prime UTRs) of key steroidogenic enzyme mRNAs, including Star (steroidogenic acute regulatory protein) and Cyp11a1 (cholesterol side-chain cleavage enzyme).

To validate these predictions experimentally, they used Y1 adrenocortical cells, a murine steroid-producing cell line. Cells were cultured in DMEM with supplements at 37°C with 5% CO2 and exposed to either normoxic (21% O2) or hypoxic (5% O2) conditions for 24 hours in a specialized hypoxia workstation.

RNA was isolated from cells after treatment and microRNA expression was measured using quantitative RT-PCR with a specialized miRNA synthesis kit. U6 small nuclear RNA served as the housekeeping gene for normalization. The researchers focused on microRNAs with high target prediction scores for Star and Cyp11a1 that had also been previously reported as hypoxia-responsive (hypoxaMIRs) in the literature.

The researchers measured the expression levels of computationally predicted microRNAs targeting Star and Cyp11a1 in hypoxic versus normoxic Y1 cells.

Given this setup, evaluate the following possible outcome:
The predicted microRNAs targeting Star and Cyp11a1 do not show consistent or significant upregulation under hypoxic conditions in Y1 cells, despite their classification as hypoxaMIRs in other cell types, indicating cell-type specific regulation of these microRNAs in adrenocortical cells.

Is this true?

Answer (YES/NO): NO